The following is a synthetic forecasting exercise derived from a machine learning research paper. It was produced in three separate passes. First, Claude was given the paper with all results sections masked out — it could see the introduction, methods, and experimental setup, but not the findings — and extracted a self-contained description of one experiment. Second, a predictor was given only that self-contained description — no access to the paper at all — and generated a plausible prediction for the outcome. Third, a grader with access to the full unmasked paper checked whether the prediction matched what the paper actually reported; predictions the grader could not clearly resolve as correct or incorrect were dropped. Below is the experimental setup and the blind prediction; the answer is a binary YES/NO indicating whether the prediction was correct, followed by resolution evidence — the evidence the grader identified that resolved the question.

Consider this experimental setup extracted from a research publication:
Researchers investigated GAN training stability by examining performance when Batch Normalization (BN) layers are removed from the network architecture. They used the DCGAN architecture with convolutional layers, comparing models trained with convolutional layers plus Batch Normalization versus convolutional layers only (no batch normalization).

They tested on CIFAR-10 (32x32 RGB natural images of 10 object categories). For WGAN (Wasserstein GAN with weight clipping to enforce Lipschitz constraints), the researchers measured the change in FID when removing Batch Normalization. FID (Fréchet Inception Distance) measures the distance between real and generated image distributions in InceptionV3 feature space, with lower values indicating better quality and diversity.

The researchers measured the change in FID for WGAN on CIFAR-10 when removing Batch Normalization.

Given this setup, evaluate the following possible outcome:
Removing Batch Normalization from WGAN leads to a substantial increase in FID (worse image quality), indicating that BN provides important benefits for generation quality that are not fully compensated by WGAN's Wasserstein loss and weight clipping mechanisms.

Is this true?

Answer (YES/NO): YES